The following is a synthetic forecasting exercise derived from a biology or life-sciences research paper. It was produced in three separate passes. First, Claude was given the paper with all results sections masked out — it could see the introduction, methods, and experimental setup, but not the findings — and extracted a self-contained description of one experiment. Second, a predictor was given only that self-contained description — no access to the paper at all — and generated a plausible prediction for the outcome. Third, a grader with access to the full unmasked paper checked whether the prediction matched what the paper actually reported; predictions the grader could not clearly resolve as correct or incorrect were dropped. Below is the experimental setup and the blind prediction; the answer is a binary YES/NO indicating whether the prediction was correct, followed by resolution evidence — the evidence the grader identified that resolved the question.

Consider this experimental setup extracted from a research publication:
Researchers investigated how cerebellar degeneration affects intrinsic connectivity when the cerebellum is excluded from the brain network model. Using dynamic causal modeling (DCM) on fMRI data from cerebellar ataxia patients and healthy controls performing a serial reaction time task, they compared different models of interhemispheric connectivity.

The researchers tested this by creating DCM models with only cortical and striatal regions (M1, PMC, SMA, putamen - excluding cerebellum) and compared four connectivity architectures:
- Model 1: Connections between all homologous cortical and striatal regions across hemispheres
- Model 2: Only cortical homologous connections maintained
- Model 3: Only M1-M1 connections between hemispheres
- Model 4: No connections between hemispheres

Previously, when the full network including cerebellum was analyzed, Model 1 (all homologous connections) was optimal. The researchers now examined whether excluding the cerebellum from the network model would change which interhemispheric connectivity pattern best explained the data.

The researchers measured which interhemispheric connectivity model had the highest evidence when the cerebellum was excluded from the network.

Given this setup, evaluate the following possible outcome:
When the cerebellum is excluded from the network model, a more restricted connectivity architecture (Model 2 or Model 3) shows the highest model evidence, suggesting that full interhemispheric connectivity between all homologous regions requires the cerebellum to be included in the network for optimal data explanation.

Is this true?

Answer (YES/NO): YES